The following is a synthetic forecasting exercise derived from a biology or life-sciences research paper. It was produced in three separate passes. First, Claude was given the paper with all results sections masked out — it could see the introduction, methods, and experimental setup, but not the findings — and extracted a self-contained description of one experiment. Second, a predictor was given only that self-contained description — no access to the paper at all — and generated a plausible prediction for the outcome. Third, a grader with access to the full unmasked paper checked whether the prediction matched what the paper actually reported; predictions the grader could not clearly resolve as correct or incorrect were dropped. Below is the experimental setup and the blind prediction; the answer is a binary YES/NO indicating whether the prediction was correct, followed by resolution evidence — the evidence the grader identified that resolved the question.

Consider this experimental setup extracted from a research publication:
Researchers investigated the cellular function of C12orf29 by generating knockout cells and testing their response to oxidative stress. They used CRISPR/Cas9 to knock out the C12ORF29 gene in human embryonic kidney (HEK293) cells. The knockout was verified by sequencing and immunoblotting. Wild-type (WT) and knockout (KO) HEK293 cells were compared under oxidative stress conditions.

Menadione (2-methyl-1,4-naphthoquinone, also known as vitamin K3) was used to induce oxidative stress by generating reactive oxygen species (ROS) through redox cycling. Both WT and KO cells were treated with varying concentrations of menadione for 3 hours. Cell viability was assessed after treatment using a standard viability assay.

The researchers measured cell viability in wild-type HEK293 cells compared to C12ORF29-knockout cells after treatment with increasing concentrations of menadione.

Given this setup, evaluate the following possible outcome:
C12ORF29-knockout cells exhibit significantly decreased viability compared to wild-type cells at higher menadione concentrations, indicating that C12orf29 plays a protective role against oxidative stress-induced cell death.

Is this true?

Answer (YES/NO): YES